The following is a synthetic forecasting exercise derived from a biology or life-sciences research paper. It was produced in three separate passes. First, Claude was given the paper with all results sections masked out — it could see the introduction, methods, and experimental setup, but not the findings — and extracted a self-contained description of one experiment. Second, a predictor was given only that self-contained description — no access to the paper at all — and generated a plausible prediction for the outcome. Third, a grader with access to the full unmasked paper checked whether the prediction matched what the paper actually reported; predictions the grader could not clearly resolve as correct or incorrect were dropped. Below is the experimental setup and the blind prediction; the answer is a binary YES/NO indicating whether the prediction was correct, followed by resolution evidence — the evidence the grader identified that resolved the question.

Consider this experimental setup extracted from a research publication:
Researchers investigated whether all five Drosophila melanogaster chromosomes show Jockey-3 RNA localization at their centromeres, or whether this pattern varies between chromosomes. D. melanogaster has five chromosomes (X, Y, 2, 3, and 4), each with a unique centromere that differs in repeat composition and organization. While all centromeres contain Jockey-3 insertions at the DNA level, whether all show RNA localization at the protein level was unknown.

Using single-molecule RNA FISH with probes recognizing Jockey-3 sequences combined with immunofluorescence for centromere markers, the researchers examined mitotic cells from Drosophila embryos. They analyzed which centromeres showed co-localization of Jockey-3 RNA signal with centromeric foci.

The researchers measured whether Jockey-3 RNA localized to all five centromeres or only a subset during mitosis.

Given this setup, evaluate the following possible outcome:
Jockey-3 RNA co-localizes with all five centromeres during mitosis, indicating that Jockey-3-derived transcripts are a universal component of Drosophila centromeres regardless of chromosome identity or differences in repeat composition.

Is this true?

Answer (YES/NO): YES